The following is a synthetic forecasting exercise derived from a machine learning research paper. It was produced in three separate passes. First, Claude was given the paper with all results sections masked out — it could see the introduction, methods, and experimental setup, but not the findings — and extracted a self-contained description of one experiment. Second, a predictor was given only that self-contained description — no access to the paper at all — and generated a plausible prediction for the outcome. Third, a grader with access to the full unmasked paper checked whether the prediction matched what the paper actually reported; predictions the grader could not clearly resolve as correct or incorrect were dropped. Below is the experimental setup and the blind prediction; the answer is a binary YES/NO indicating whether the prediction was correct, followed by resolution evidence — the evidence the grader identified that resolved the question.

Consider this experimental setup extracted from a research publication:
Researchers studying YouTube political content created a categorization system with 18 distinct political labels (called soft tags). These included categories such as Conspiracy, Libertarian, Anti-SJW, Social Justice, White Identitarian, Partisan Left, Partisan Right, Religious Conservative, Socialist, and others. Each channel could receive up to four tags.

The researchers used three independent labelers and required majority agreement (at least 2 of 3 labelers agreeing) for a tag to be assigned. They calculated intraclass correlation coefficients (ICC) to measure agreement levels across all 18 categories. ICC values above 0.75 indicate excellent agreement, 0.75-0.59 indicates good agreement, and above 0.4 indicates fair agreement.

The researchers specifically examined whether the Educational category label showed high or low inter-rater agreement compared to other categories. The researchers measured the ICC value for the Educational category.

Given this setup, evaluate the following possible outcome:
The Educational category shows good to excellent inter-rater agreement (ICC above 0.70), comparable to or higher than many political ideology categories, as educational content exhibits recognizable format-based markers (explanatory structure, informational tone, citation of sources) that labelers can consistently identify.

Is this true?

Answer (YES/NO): NO